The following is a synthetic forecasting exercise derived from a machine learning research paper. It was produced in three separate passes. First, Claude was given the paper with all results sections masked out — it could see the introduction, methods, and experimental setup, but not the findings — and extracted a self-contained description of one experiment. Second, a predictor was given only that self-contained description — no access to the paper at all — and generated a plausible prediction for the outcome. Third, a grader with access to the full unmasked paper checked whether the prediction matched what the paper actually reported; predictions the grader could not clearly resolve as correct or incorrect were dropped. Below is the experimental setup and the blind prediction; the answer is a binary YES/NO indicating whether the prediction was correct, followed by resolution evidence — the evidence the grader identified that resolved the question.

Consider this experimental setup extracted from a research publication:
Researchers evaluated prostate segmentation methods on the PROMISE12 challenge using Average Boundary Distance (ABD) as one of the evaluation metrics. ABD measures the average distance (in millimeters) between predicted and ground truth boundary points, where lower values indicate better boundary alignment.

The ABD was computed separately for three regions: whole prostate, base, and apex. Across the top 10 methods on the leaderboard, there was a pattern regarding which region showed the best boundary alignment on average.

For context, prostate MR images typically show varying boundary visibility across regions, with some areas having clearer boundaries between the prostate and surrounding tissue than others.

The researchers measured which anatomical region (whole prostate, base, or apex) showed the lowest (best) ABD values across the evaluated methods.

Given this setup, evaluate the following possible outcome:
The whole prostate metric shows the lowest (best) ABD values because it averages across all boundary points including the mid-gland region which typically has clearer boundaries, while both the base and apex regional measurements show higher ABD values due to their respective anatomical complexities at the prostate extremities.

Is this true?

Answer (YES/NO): NO